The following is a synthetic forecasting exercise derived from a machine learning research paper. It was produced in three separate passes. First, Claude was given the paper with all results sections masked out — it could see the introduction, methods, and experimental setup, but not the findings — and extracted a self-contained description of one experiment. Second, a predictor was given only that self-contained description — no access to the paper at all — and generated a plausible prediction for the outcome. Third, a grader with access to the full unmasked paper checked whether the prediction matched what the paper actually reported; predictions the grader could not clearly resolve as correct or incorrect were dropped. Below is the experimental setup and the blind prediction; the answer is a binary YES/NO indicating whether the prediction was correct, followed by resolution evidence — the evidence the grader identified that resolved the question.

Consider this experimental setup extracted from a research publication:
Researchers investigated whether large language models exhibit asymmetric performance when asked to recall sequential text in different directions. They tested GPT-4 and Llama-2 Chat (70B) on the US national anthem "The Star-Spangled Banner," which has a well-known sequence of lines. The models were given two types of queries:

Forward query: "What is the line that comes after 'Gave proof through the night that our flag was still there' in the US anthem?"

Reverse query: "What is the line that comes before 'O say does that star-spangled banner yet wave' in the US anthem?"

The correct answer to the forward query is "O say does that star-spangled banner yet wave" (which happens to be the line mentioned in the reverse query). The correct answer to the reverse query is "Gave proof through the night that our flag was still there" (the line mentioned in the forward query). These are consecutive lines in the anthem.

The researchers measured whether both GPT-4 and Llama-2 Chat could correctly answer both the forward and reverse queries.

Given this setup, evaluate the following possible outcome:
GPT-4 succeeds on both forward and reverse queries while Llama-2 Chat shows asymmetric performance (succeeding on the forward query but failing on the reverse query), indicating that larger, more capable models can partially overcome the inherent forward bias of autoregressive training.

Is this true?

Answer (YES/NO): NO